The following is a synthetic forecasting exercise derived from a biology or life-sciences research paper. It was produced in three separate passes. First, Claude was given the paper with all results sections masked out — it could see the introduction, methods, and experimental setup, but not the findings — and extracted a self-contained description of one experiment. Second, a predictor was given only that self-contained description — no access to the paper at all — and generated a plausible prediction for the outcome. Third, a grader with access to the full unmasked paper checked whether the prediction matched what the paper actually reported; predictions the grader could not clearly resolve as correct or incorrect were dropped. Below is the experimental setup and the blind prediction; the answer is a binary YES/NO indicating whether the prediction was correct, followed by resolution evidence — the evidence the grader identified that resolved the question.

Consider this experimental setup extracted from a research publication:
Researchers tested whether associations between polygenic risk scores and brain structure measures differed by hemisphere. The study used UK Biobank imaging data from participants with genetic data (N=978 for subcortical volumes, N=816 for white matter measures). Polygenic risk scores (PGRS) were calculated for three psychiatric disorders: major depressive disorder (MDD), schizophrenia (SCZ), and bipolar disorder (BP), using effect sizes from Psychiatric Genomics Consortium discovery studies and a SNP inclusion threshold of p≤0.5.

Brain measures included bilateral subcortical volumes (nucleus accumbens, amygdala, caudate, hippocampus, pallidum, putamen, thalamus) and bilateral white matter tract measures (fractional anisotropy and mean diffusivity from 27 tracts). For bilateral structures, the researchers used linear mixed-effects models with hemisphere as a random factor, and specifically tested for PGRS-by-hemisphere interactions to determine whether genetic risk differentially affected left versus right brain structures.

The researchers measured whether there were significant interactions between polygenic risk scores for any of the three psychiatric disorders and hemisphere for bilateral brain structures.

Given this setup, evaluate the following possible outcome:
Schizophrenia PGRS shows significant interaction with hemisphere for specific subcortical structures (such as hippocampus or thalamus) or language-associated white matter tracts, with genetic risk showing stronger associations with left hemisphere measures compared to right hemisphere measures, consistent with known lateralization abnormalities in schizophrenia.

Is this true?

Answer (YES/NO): NO